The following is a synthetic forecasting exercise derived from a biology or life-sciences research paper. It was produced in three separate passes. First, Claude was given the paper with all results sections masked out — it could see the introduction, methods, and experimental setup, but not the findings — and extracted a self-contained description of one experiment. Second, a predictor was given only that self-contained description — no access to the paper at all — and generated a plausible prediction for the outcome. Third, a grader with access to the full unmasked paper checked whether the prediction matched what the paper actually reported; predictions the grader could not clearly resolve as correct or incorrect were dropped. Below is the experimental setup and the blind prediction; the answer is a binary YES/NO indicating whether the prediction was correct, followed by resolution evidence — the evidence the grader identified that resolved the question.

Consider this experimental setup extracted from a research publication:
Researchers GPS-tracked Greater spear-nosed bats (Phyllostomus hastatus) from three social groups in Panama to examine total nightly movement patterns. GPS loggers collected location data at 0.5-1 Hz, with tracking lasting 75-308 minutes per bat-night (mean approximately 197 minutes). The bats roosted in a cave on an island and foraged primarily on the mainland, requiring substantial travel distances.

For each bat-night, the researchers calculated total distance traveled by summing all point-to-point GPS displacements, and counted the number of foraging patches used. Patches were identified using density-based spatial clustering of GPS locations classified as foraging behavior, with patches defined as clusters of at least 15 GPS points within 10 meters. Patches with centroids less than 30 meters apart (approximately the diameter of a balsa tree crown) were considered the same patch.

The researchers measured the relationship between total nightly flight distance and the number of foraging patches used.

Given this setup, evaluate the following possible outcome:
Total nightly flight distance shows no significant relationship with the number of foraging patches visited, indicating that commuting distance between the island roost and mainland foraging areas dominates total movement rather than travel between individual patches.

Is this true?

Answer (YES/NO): NO